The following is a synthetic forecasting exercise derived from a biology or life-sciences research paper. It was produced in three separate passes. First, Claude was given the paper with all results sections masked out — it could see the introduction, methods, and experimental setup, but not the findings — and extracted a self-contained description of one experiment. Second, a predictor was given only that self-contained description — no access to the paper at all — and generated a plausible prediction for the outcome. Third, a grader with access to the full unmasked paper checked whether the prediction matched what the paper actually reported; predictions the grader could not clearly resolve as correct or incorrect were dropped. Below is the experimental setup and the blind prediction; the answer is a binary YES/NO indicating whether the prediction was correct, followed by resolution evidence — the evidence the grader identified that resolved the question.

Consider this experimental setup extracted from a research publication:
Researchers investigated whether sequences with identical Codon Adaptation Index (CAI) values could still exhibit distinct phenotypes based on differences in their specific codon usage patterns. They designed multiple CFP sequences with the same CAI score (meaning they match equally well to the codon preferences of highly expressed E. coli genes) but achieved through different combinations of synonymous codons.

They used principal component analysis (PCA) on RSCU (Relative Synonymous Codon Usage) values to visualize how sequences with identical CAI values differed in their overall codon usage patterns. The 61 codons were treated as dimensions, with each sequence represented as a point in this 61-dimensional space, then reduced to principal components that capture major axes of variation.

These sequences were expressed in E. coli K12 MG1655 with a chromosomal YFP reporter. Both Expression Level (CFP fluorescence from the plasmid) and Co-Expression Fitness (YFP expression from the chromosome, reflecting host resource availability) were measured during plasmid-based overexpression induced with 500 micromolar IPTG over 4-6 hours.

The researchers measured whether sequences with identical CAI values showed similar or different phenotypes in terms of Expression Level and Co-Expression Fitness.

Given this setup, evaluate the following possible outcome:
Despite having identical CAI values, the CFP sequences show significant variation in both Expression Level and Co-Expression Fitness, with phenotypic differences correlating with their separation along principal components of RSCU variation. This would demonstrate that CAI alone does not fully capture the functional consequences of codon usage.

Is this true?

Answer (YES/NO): YES